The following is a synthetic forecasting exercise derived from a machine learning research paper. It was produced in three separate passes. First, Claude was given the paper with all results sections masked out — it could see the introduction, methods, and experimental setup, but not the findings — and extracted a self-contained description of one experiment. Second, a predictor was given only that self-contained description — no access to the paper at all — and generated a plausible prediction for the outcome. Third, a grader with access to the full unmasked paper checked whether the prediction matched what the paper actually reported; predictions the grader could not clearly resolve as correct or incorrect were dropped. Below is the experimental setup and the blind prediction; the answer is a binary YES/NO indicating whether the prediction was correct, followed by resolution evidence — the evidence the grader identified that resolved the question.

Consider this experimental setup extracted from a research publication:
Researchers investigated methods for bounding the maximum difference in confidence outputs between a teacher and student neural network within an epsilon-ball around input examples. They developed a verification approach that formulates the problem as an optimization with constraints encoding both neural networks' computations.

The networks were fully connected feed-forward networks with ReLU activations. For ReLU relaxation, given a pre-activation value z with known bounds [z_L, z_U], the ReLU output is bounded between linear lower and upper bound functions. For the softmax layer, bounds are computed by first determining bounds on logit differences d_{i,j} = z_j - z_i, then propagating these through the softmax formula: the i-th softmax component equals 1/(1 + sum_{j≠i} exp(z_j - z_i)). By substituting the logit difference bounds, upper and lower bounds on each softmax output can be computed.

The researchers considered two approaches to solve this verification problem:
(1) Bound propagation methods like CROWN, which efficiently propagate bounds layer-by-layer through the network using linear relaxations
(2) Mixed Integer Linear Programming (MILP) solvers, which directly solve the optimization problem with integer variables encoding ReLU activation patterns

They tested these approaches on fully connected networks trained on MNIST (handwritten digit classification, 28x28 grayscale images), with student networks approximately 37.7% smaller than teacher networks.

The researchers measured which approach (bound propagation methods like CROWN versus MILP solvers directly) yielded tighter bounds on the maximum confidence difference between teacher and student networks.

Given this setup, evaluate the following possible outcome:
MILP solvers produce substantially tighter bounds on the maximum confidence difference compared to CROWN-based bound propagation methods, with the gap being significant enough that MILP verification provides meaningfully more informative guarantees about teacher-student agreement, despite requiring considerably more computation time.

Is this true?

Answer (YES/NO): NO